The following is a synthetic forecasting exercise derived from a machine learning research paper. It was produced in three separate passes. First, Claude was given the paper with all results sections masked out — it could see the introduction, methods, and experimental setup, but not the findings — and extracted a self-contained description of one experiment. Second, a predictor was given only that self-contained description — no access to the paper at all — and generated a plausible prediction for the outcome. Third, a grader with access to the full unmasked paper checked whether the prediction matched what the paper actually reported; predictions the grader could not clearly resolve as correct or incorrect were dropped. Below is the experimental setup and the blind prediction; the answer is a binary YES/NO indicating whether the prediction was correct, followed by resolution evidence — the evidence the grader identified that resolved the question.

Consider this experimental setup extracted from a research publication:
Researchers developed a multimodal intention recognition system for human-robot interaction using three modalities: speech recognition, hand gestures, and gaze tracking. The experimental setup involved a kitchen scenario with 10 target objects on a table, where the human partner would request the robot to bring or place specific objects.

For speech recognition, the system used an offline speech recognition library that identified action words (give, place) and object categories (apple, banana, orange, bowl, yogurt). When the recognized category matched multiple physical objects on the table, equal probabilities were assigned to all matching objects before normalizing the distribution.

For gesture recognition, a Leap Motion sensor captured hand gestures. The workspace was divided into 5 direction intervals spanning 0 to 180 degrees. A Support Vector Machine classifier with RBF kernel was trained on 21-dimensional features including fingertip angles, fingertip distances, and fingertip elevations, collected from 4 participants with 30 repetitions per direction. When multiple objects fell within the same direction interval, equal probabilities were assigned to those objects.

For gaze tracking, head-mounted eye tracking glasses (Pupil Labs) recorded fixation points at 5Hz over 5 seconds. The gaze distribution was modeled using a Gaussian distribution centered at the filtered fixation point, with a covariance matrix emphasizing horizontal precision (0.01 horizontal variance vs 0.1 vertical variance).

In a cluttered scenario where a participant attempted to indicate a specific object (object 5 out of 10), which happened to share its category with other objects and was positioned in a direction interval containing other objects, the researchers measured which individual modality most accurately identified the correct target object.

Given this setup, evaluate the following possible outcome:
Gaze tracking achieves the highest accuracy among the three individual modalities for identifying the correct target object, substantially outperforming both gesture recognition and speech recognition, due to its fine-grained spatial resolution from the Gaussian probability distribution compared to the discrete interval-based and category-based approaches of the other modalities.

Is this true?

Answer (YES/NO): YES